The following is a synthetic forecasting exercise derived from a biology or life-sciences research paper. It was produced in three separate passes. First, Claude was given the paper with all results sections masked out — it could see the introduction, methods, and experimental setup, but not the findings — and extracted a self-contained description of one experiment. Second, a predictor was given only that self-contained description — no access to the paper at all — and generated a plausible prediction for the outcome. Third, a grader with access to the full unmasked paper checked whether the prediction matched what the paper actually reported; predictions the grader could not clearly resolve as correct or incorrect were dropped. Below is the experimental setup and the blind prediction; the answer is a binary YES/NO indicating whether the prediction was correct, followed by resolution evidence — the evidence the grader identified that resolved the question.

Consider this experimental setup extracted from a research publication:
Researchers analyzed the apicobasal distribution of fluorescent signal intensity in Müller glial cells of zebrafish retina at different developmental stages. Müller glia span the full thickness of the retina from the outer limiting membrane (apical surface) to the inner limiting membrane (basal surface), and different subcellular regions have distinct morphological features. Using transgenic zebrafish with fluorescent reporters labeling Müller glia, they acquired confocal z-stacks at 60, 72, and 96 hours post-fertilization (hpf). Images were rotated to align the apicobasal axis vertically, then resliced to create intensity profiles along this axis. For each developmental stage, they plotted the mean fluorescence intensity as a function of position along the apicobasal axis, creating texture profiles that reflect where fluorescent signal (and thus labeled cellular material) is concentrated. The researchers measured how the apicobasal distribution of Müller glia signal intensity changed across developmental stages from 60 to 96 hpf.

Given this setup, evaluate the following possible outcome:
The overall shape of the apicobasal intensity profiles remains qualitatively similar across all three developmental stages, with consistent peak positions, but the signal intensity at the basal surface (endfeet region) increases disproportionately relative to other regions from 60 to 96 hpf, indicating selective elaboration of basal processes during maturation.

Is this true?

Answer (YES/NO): NO